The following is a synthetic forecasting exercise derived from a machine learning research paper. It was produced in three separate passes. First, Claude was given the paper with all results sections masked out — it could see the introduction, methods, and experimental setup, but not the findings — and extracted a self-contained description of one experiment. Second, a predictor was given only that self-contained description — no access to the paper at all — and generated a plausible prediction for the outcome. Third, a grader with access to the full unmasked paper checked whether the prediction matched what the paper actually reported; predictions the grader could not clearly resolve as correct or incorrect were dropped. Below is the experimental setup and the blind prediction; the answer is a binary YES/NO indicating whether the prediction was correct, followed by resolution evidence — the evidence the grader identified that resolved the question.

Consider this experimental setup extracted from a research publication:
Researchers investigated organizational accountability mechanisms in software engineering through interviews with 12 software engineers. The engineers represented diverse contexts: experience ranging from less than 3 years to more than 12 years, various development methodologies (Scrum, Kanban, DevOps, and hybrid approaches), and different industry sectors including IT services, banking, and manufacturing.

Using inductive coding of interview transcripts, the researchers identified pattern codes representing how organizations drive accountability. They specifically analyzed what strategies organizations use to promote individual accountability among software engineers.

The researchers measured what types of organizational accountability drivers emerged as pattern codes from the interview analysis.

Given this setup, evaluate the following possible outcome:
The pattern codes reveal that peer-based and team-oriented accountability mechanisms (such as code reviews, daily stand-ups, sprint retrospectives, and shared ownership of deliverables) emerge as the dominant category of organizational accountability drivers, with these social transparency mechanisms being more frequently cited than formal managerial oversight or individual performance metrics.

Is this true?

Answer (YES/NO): NO